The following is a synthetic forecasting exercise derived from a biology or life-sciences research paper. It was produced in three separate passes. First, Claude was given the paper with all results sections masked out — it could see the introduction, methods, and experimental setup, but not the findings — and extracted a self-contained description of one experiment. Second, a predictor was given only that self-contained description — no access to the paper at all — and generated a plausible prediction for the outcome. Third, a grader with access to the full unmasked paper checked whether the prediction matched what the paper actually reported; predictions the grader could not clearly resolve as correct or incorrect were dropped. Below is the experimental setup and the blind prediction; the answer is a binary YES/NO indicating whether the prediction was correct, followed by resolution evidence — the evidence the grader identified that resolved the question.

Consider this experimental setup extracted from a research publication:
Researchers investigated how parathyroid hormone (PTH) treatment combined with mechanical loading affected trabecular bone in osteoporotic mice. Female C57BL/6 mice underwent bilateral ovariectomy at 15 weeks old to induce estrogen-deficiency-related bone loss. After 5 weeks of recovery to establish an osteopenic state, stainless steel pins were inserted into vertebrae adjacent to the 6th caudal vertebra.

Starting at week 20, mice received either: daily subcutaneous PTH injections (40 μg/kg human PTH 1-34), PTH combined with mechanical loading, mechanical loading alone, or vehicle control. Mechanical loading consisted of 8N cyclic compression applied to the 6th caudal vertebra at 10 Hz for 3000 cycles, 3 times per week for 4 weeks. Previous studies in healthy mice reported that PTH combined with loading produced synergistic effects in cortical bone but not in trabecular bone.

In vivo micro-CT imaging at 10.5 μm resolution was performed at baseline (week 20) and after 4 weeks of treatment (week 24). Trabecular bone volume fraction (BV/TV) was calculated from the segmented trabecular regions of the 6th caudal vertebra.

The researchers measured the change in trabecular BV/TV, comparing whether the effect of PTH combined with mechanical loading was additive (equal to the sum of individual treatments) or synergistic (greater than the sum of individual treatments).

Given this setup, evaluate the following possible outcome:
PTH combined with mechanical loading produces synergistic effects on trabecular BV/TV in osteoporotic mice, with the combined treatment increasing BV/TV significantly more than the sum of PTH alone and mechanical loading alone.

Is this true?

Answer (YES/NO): YES